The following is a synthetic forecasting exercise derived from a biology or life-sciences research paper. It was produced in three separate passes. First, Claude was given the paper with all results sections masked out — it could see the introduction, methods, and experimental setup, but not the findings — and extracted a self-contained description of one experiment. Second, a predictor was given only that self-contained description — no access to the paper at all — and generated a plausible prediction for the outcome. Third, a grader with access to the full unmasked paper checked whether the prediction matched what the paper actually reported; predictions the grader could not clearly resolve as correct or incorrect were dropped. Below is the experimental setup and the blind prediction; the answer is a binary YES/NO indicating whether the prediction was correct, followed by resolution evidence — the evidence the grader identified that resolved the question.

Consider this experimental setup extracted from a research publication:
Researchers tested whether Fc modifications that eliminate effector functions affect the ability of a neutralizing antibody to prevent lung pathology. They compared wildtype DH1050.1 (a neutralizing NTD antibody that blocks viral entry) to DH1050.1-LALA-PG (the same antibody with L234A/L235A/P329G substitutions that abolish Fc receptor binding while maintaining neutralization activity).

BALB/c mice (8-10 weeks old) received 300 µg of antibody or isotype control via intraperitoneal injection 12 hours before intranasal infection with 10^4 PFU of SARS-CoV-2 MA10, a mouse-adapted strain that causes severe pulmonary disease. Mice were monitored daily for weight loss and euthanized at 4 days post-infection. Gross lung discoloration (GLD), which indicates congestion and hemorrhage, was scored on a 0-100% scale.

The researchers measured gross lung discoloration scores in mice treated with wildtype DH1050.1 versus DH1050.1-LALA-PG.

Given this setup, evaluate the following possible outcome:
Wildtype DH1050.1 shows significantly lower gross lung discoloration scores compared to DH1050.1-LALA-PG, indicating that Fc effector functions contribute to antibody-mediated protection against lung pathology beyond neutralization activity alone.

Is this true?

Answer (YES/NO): NO